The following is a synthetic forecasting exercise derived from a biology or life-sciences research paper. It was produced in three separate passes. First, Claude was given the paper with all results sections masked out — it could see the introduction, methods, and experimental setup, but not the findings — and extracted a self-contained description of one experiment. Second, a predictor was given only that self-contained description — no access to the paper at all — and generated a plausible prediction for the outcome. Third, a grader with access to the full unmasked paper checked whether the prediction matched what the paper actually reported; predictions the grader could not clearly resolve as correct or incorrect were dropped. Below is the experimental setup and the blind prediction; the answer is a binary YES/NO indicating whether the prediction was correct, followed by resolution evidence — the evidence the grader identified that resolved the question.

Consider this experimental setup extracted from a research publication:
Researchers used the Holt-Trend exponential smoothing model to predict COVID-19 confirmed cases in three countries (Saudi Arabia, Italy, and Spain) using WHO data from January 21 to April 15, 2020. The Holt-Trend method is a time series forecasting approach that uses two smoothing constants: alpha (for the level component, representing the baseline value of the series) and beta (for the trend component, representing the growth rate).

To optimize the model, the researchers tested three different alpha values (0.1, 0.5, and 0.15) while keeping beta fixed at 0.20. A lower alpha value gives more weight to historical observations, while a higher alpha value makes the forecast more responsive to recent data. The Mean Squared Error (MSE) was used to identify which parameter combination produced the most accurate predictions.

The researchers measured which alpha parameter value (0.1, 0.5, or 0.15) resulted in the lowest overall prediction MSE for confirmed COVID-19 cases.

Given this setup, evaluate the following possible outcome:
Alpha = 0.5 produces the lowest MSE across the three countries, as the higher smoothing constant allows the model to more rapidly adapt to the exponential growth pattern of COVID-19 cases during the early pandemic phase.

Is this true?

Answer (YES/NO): NO